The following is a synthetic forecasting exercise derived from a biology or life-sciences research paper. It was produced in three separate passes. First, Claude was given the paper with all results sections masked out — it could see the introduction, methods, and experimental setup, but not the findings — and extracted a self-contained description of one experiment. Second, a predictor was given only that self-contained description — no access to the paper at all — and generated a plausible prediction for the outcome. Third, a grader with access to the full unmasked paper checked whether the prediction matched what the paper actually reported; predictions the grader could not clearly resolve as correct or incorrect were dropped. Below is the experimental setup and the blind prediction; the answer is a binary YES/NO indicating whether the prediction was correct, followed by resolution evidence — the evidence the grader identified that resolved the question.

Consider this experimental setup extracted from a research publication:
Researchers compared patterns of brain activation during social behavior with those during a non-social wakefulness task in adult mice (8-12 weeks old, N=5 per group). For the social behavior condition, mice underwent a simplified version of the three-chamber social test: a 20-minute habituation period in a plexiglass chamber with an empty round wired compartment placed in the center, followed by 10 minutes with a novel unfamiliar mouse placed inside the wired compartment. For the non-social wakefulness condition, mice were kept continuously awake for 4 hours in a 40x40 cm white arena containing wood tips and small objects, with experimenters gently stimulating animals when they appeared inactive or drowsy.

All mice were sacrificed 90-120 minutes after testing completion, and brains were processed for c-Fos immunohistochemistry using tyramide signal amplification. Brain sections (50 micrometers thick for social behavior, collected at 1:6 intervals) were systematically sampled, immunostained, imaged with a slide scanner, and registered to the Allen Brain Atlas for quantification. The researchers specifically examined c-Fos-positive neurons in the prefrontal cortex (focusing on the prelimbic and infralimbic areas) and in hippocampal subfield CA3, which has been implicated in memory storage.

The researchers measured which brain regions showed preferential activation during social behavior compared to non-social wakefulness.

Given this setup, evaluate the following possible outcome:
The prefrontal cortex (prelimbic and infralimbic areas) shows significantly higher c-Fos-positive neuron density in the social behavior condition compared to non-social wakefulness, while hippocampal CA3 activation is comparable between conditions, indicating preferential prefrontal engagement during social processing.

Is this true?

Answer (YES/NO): NO